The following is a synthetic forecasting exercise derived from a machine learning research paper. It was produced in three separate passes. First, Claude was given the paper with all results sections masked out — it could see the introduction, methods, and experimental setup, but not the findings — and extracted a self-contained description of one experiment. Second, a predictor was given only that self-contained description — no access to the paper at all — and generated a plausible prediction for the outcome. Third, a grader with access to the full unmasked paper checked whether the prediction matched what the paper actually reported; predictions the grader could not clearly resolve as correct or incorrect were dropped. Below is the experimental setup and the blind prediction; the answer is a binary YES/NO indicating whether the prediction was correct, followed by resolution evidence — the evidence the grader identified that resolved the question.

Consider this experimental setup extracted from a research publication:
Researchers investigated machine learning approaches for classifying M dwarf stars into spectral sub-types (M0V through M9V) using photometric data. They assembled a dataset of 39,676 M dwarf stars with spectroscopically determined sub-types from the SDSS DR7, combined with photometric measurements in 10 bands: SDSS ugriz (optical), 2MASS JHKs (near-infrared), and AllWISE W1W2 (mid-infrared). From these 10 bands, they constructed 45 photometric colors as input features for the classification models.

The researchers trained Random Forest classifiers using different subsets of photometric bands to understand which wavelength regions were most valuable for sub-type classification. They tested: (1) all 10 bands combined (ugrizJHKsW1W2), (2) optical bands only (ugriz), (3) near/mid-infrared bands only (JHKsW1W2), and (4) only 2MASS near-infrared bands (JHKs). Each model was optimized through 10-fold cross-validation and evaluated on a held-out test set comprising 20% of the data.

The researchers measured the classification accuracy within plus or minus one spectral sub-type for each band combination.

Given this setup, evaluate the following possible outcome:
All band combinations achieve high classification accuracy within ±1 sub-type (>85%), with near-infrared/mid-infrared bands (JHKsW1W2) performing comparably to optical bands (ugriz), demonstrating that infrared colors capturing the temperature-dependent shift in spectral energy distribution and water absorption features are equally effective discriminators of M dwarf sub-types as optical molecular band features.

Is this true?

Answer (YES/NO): NO